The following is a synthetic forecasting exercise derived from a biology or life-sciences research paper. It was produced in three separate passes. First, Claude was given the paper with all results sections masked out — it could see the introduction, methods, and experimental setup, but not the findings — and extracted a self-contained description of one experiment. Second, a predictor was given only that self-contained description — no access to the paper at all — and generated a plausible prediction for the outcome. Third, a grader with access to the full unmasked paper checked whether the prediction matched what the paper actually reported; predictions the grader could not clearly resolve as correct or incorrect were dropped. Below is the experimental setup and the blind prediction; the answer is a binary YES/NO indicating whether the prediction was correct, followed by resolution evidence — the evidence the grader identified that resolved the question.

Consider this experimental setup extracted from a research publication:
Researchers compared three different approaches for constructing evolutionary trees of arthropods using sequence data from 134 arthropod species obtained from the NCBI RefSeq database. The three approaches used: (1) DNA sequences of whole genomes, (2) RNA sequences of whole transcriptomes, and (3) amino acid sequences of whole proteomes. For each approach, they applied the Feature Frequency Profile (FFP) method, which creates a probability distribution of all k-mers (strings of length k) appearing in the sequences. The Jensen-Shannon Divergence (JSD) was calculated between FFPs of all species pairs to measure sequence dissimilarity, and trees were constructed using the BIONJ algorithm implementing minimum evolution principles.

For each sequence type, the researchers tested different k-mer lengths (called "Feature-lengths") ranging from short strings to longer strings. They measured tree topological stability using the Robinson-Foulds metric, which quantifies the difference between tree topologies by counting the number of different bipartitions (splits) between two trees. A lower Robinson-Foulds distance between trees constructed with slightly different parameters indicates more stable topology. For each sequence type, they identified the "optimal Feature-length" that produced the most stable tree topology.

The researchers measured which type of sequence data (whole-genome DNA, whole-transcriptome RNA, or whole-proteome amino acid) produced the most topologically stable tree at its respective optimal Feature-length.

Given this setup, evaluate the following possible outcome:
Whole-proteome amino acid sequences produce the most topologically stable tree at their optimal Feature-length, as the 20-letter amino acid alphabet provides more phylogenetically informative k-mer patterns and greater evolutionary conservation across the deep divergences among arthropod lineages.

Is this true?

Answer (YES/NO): YES